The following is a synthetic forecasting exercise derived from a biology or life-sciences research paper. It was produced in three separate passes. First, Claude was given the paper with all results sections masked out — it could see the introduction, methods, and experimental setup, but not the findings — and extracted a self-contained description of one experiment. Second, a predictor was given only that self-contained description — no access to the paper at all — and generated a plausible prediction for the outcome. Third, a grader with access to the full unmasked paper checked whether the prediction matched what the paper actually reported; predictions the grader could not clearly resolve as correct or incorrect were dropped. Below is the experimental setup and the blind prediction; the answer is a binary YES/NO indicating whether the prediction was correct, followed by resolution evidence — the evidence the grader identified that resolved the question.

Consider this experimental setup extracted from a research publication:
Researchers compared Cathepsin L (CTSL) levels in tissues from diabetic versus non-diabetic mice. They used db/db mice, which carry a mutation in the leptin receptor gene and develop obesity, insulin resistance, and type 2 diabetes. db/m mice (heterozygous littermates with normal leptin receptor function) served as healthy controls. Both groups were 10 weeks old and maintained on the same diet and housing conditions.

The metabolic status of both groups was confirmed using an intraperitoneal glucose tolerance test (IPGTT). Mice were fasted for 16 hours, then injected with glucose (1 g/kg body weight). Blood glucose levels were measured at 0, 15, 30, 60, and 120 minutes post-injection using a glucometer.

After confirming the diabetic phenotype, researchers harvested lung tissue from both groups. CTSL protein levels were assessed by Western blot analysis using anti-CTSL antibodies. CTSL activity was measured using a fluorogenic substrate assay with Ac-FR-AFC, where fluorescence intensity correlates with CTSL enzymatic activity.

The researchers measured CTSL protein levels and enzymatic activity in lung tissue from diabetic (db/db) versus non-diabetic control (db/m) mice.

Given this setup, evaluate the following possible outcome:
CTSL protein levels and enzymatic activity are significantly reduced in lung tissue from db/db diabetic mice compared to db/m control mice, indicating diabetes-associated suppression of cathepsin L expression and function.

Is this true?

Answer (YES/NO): NO